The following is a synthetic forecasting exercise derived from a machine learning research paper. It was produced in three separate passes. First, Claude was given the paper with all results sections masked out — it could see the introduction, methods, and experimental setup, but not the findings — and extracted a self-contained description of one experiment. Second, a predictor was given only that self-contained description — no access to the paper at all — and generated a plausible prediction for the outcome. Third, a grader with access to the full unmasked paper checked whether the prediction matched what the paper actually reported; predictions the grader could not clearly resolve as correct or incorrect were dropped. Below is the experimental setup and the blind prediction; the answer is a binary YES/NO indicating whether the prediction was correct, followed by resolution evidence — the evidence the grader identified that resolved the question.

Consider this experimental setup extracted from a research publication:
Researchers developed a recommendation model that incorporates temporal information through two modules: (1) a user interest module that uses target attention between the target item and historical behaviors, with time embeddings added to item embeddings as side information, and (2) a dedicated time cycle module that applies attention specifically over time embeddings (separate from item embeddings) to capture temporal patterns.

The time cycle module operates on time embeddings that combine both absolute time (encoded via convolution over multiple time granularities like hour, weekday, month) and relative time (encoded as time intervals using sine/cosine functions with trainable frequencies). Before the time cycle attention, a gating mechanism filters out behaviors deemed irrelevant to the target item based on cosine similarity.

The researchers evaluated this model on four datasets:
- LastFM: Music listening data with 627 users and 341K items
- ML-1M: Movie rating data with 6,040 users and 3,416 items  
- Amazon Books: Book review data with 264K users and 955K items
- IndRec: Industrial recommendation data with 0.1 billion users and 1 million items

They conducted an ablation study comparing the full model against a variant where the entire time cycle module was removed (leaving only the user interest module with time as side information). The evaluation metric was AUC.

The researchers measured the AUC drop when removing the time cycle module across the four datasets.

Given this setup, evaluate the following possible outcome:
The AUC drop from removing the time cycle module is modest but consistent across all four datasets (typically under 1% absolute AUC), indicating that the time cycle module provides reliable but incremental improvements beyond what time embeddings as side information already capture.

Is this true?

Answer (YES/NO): NO